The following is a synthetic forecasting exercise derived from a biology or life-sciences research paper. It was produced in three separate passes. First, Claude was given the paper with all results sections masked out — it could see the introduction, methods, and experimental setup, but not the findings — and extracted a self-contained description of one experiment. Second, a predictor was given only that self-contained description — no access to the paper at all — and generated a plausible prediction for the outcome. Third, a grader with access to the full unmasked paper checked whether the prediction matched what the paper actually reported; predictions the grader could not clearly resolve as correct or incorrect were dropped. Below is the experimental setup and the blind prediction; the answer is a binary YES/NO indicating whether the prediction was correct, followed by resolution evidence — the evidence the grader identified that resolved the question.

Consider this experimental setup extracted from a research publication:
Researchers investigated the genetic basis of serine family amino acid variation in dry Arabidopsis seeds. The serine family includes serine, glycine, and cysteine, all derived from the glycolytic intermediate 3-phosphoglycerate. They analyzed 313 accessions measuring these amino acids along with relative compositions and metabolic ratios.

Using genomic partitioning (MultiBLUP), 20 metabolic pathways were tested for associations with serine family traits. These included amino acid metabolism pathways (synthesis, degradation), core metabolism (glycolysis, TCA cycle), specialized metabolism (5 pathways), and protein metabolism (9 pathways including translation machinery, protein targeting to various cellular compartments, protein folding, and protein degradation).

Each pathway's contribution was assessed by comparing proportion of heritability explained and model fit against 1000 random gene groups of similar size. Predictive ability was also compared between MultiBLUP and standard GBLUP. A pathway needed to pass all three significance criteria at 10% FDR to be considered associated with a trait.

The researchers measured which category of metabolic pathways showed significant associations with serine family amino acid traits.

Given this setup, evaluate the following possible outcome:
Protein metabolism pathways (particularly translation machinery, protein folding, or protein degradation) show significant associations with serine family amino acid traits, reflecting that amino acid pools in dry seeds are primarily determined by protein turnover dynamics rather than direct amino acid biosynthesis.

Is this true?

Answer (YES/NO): NO